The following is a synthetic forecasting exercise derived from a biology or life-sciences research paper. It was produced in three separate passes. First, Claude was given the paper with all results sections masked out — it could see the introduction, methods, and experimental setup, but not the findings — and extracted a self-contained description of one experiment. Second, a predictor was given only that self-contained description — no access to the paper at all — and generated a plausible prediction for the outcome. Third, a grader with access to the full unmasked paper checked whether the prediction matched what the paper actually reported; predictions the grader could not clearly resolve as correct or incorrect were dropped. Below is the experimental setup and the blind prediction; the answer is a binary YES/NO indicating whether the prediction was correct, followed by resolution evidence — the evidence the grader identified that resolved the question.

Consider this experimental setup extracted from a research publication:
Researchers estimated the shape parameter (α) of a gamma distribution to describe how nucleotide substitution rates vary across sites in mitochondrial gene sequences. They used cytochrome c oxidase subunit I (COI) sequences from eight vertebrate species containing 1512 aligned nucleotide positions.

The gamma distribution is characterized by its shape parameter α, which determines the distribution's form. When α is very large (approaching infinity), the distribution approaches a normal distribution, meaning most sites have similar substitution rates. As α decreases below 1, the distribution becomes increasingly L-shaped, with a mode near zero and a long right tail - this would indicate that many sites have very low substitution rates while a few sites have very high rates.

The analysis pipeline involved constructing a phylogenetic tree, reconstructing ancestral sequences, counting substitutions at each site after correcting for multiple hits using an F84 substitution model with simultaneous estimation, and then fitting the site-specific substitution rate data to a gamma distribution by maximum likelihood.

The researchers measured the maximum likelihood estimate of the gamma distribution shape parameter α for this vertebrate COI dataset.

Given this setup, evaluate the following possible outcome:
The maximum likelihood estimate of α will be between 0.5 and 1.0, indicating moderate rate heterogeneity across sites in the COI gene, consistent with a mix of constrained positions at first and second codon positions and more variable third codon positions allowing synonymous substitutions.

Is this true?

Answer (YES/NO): NO